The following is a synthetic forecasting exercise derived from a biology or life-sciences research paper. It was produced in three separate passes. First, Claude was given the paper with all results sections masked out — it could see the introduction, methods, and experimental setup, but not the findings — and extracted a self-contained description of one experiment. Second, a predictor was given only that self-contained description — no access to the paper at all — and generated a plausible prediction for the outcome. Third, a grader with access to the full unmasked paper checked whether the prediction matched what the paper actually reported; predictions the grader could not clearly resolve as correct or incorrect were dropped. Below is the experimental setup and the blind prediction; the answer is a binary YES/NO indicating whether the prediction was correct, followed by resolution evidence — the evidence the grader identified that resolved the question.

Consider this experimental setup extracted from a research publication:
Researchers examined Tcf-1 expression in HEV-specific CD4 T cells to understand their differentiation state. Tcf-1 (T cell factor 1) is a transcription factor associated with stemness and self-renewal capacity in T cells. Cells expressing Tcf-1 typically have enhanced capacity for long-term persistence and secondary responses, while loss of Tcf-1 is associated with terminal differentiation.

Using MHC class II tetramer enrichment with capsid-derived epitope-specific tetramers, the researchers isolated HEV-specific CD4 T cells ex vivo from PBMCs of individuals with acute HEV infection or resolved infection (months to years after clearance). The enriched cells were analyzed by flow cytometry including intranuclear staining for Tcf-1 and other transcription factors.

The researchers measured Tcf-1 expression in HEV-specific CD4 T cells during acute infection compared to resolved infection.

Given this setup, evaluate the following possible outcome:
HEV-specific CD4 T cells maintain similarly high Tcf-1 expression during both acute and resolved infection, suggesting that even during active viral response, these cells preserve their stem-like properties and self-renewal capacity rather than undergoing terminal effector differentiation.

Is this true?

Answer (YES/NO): NO